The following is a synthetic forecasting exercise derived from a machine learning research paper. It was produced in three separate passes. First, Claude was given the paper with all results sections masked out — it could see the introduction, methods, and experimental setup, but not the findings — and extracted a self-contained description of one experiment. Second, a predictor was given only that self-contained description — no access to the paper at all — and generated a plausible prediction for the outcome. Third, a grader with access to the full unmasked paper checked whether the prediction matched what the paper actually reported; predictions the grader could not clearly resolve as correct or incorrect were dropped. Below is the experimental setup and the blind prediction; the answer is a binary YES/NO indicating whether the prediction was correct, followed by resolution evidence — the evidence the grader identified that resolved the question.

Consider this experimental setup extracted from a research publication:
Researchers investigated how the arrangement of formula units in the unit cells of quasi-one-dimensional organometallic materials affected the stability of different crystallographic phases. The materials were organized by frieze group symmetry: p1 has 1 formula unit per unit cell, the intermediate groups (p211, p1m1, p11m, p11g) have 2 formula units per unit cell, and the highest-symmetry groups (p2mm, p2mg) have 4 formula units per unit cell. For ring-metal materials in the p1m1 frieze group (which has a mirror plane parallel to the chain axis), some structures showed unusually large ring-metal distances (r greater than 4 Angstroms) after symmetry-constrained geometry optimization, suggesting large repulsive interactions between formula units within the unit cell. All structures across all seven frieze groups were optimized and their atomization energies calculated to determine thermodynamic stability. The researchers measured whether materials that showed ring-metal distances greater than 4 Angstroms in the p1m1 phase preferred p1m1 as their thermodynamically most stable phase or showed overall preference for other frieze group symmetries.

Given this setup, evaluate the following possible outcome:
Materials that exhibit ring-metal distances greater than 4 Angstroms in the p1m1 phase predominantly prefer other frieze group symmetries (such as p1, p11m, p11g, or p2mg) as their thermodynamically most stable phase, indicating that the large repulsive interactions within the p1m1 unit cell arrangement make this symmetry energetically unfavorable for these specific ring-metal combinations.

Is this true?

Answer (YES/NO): YES